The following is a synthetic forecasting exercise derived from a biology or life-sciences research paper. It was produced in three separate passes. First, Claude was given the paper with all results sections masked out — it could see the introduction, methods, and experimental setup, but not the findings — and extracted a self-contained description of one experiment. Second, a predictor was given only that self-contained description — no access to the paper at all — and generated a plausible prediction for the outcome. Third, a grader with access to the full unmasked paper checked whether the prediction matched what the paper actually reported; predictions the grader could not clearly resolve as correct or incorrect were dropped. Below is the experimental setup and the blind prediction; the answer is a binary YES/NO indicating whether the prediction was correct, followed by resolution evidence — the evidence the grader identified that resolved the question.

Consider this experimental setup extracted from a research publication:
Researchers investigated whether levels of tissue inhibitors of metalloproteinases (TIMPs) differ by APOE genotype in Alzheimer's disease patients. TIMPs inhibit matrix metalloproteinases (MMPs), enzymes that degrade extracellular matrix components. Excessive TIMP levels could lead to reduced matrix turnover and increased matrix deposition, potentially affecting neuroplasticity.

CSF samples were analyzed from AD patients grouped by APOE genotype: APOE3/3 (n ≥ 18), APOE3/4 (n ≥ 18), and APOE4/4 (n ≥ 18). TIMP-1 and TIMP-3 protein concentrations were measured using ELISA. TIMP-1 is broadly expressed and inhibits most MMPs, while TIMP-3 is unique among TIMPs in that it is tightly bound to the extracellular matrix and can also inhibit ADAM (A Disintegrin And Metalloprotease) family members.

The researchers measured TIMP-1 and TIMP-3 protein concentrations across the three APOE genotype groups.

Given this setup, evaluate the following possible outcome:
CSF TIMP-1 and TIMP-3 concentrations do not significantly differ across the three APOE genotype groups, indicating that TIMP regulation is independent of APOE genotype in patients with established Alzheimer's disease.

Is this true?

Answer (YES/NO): NO